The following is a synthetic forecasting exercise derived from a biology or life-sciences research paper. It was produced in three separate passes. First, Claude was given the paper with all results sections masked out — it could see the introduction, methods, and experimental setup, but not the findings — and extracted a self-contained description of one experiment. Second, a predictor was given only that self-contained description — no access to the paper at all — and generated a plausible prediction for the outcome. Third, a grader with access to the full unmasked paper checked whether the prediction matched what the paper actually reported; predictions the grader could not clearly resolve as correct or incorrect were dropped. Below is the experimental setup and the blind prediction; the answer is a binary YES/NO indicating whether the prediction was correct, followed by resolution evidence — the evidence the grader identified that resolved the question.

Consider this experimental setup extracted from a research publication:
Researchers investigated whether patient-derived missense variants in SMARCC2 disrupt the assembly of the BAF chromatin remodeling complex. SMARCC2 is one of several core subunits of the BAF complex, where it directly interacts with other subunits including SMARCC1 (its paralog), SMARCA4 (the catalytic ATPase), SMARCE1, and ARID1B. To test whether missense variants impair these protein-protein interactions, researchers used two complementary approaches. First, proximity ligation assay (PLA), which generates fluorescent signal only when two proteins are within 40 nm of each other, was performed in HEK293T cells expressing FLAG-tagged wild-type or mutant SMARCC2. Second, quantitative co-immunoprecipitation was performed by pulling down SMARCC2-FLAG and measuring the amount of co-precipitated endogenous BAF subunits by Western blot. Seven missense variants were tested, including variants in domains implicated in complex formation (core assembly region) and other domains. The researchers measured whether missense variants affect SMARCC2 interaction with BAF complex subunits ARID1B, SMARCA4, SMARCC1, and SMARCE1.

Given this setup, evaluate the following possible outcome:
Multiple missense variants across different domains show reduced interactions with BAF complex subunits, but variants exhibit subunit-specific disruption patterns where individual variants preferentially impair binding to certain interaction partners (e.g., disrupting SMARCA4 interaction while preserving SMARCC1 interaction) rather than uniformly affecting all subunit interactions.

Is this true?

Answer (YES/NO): NO